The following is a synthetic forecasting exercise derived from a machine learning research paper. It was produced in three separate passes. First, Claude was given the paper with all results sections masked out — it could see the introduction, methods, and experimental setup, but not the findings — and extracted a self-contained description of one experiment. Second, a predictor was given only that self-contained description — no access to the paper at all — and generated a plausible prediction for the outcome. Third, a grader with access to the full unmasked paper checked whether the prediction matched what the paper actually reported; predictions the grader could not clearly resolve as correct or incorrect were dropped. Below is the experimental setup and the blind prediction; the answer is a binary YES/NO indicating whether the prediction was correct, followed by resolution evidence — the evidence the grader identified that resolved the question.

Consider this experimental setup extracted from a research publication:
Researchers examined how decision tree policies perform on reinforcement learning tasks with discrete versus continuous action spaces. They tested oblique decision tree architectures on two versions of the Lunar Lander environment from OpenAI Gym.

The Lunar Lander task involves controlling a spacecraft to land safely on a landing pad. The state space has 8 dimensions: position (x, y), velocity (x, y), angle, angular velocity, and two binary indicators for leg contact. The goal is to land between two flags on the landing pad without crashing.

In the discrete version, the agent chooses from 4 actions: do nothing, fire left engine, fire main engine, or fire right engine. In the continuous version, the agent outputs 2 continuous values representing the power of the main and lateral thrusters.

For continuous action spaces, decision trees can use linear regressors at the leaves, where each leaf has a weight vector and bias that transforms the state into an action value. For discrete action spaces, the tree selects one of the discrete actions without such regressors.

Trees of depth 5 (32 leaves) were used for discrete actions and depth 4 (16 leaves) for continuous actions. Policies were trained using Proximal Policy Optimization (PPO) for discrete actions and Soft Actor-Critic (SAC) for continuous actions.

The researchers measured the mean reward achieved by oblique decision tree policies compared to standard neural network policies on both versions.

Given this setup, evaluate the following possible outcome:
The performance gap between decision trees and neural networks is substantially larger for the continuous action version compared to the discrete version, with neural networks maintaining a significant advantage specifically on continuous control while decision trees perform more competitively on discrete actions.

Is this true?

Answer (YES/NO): NO